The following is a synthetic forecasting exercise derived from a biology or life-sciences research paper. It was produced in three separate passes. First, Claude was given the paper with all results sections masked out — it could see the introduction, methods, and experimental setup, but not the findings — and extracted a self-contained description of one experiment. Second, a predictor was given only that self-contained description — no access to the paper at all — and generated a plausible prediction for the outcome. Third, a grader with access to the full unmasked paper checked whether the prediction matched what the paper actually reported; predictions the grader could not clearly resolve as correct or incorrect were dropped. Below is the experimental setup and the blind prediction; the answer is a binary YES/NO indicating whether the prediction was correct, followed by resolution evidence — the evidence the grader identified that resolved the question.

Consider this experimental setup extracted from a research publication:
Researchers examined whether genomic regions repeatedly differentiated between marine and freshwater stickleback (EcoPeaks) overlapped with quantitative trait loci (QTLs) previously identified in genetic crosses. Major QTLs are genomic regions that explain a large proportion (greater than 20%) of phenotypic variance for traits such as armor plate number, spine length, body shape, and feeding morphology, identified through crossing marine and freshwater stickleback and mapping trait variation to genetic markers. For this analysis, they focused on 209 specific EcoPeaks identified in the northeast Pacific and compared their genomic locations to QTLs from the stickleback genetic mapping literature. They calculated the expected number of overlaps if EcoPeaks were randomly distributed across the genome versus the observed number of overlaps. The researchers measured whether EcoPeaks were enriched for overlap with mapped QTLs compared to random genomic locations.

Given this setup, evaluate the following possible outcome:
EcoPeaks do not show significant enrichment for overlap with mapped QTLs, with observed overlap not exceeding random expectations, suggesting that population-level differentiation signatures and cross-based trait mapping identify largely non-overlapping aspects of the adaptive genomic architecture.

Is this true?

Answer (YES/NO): NO